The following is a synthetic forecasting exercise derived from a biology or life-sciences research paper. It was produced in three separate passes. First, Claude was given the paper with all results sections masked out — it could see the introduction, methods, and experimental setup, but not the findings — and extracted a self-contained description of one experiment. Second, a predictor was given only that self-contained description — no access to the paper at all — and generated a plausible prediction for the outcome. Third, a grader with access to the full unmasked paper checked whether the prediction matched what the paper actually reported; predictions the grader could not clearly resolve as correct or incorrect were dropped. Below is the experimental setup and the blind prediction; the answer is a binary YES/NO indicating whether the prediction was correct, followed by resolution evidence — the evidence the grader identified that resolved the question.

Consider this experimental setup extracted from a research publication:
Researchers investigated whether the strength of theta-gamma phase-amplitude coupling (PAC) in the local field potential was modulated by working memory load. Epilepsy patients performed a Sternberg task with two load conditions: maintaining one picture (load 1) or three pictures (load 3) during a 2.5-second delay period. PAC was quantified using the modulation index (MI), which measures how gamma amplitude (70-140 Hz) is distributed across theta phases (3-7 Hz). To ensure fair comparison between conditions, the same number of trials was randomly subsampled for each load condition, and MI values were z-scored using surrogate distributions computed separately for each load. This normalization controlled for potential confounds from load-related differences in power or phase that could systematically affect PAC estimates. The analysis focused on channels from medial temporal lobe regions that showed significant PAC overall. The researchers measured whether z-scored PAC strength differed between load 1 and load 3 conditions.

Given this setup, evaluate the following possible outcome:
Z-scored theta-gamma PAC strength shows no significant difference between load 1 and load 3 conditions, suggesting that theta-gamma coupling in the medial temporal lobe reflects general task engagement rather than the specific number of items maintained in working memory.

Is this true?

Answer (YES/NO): NO